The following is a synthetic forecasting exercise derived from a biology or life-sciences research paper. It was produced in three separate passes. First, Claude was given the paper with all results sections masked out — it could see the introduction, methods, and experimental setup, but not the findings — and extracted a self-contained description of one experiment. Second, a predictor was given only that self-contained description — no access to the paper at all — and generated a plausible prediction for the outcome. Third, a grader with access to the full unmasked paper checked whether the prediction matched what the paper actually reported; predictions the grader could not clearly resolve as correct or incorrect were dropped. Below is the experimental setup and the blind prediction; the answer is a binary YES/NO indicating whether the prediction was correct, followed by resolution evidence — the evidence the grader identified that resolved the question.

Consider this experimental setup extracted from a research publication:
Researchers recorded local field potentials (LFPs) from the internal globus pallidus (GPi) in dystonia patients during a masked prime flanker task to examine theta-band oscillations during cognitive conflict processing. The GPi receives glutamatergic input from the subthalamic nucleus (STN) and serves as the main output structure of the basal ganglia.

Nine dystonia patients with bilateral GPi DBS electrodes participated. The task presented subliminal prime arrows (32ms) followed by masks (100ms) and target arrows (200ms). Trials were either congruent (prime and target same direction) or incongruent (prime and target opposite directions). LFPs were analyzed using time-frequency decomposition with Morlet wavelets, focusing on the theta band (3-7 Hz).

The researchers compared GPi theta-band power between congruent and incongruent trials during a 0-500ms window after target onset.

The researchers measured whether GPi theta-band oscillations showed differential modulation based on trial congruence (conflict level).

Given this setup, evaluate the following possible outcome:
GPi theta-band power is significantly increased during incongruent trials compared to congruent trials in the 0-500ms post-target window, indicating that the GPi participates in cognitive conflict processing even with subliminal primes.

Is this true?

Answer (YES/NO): NO